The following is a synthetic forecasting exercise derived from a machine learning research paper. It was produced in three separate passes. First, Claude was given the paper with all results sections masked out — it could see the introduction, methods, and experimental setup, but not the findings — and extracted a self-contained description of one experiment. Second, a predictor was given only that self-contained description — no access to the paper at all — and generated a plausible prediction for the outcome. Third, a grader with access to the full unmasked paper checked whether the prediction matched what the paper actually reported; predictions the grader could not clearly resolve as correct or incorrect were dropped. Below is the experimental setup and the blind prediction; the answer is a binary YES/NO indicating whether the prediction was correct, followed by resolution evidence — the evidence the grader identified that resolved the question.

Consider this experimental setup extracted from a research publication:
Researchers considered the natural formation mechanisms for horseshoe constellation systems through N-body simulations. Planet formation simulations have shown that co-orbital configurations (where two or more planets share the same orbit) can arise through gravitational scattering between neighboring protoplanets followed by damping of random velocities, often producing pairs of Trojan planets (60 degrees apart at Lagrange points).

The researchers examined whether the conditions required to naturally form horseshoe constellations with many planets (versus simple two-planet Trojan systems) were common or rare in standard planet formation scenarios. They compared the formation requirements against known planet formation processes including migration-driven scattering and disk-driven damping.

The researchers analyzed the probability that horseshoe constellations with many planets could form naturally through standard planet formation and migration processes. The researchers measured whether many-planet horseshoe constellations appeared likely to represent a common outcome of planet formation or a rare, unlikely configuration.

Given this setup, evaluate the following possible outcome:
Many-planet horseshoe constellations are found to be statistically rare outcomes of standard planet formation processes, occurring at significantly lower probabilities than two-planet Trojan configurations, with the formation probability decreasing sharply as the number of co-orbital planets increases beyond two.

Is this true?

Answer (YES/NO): NO